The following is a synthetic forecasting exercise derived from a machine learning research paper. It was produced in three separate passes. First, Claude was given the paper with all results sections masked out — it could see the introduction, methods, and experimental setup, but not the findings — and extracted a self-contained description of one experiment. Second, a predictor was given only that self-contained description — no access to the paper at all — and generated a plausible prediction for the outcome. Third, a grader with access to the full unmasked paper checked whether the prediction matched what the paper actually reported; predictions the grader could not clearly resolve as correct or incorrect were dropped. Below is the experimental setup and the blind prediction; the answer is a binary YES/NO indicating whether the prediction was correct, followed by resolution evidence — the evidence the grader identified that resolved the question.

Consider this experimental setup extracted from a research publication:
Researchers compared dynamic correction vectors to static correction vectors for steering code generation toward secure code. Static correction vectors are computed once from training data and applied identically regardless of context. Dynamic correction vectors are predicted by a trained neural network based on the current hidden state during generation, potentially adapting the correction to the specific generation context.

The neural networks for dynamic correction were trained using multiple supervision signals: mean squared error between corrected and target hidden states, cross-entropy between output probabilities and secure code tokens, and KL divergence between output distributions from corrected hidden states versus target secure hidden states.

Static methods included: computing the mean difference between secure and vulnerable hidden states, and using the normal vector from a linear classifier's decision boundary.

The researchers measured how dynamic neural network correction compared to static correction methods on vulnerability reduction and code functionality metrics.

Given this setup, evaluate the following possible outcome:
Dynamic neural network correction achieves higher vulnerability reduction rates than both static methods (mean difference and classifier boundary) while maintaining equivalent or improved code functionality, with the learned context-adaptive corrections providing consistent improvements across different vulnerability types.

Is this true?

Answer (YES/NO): NO